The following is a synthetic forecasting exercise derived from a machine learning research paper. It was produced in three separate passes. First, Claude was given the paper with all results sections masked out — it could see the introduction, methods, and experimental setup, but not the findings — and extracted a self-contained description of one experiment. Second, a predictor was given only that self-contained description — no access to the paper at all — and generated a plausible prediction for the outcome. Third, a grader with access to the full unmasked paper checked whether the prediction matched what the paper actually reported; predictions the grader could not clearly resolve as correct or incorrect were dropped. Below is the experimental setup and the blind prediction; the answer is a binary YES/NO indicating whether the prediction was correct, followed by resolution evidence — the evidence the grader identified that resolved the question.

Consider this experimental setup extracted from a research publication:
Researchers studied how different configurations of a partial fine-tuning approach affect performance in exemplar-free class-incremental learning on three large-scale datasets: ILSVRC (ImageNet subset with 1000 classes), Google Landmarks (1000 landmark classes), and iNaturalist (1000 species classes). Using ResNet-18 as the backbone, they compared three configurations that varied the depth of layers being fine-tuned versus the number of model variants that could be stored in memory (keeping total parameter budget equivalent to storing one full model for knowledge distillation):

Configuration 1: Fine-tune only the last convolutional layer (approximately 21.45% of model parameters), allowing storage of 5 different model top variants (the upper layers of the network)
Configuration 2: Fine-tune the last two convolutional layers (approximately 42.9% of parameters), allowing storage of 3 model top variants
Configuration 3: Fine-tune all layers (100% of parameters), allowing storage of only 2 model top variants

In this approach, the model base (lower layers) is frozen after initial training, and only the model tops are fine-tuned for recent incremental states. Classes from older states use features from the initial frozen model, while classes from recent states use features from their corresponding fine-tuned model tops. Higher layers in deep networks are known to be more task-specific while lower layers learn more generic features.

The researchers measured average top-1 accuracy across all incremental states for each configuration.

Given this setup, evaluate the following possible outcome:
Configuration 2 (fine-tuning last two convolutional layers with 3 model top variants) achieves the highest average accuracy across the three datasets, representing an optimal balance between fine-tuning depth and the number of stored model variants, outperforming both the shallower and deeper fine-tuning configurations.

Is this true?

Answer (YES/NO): NO